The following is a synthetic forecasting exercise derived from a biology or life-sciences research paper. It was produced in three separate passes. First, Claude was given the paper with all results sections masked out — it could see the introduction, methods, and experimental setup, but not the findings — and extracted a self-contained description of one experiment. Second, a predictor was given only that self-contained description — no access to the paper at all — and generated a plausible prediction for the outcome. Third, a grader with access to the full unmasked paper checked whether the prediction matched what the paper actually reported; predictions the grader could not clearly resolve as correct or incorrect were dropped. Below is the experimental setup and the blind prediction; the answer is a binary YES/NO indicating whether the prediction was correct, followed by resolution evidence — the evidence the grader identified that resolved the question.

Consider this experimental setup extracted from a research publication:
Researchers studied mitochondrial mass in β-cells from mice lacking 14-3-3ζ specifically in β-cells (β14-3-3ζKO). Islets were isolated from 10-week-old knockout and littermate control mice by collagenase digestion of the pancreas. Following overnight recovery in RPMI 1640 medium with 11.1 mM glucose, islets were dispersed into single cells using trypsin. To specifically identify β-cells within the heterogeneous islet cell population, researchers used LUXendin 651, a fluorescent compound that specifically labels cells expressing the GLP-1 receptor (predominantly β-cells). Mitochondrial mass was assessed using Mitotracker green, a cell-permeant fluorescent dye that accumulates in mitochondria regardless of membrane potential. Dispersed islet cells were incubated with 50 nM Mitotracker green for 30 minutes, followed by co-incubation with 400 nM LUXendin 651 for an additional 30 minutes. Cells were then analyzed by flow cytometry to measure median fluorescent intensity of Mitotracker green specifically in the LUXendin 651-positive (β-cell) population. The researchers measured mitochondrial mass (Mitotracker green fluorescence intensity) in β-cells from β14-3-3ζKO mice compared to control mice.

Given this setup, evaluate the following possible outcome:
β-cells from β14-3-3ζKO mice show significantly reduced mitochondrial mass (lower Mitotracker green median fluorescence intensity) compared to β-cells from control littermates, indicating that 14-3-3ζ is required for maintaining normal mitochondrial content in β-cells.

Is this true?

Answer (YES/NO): NO